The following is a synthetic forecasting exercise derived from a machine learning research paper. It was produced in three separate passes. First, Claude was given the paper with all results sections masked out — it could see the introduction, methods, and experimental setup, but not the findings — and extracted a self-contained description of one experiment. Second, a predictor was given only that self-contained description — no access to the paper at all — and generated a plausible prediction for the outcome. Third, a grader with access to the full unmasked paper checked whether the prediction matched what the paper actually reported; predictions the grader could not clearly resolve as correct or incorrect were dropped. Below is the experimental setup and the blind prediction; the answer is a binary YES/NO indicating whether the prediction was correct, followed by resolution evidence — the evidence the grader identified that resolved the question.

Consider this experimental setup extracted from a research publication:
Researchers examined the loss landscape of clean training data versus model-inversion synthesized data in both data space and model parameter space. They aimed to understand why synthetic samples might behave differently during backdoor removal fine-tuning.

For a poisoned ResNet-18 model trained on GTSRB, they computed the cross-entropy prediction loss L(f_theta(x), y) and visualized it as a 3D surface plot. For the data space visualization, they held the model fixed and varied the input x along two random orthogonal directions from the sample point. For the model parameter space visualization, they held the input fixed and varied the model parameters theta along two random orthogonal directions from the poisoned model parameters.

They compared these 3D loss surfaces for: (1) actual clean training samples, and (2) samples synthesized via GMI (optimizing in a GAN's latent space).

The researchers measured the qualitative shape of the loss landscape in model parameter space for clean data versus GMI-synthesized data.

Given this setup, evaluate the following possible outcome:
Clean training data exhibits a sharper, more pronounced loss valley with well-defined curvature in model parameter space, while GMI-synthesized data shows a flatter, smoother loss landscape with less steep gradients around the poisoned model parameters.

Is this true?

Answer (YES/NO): NO